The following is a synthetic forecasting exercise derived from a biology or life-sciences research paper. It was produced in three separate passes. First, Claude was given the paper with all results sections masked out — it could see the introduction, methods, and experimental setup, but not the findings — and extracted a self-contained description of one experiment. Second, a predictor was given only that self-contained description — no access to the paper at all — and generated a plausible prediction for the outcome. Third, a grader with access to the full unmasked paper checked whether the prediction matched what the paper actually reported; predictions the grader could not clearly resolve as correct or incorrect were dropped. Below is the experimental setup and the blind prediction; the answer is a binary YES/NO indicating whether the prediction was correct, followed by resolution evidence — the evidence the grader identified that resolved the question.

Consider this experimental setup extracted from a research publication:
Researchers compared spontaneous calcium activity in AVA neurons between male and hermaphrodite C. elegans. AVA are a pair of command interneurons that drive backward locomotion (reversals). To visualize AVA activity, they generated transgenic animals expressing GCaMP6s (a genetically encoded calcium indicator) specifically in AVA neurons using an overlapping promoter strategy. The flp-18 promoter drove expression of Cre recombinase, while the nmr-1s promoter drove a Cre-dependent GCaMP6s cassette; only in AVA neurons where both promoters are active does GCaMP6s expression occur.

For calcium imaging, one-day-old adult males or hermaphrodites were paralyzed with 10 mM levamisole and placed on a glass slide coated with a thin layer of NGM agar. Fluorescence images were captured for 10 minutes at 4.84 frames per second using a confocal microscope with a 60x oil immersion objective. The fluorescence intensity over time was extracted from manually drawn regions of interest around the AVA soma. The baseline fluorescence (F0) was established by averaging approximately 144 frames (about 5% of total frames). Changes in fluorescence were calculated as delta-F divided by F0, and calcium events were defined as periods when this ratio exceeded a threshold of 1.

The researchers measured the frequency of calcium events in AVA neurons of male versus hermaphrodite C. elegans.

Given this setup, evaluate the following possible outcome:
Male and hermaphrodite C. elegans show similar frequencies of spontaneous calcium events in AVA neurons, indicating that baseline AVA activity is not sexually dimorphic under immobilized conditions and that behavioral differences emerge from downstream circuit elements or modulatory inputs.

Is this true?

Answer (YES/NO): NO